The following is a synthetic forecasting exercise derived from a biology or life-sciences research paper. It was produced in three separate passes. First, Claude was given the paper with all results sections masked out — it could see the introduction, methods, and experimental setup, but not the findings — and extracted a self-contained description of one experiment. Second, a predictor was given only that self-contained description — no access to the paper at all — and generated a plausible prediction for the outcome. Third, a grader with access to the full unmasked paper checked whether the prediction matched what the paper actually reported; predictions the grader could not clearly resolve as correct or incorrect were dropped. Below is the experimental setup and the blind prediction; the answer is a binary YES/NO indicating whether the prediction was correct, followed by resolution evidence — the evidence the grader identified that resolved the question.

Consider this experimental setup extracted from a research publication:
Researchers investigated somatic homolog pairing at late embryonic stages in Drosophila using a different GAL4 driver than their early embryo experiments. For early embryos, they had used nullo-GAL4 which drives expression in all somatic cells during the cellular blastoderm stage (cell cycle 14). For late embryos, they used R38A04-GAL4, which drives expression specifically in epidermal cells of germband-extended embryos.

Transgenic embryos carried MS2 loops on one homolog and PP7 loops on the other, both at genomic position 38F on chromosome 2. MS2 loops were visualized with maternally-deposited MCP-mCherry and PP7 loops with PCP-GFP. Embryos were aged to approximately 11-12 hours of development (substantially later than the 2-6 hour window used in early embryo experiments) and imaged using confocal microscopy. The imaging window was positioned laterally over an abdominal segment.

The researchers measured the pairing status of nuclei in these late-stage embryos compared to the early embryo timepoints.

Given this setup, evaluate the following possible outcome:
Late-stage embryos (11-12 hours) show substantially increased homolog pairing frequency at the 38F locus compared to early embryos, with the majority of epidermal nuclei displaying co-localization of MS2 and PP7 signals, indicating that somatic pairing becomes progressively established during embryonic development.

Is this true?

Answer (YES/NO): YES